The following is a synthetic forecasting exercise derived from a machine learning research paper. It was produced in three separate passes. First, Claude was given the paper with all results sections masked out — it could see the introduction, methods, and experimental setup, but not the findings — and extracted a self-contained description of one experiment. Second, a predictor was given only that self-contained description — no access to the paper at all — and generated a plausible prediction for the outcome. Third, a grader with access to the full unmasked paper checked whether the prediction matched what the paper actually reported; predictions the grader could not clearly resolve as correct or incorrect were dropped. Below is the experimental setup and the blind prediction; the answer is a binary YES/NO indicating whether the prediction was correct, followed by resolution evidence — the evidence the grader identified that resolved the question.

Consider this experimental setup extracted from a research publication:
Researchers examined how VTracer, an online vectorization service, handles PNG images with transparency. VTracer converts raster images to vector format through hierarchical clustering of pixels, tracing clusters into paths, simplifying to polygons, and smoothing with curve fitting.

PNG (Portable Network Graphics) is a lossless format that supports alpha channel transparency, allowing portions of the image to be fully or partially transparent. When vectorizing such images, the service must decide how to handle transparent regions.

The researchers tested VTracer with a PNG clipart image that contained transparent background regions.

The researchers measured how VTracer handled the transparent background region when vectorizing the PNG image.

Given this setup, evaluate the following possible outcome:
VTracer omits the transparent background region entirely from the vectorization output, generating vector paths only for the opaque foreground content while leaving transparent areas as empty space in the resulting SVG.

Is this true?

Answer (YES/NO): NO